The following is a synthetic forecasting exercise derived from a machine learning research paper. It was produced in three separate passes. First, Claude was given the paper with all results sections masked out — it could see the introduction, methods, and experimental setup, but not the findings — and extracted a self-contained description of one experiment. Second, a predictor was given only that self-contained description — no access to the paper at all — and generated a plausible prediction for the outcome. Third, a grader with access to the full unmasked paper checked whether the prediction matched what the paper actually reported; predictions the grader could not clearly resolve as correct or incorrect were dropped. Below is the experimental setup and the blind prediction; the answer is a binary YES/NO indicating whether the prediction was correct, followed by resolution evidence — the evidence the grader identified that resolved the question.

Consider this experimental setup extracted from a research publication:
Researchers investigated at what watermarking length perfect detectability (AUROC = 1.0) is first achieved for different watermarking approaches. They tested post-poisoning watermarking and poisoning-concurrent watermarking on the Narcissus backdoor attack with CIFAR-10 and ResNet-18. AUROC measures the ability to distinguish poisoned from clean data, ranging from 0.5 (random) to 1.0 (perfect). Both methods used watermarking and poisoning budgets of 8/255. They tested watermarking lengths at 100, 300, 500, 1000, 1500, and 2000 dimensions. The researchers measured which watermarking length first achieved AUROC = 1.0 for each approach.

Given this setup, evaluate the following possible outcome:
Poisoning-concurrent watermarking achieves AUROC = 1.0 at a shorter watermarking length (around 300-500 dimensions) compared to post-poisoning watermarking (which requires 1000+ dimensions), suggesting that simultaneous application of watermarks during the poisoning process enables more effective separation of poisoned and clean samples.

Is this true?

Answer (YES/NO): NO